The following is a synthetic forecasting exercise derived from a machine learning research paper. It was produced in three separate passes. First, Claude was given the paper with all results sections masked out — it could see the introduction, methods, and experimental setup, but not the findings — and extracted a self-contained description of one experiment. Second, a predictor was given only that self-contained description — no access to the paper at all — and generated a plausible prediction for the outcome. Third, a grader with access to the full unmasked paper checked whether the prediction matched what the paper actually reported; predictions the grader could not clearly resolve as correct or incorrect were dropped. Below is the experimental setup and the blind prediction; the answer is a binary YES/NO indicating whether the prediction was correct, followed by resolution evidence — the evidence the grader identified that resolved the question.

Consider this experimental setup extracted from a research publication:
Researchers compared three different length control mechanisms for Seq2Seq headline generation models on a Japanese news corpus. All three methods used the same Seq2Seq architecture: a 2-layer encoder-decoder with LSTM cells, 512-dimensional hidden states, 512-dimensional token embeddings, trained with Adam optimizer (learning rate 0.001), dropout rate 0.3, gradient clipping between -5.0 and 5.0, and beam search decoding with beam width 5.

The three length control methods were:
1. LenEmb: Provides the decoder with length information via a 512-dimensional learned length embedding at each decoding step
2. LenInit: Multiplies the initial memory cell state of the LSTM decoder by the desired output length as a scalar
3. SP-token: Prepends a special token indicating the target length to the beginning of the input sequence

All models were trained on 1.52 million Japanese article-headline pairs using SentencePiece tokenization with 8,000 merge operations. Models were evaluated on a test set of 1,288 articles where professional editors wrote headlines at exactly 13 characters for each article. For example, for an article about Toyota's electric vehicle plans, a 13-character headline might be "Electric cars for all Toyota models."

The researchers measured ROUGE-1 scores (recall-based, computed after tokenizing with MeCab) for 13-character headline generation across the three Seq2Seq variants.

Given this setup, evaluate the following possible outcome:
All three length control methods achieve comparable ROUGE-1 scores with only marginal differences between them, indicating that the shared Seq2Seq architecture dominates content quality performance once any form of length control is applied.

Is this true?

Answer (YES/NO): NO